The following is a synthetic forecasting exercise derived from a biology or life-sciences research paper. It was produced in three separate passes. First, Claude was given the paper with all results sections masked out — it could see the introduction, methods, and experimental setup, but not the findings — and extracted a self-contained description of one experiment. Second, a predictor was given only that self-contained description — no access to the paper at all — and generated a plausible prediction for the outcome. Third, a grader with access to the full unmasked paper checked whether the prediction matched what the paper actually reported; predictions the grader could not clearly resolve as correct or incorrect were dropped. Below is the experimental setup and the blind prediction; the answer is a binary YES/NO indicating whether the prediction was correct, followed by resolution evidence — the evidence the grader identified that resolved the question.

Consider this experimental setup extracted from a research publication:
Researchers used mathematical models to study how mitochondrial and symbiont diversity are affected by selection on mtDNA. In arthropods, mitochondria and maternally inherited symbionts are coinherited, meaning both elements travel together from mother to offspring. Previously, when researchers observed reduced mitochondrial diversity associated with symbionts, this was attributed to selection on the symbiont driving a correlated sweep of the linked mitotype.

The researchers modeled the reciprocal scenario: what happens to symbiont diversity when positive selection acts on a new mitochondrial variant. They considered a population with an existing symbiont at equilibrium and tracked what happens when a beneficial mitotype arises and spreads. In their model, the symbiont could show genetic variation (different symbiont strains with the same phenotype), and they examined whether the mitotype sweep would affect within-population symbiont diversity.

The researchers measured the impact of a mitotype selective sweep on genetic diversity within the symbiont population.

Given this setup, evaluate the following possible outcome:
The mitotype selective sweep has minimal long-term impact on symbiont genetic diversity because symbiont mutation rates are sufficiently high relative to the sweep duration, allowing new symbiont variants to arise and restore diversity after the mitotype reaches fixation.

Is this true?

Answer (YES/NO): NO